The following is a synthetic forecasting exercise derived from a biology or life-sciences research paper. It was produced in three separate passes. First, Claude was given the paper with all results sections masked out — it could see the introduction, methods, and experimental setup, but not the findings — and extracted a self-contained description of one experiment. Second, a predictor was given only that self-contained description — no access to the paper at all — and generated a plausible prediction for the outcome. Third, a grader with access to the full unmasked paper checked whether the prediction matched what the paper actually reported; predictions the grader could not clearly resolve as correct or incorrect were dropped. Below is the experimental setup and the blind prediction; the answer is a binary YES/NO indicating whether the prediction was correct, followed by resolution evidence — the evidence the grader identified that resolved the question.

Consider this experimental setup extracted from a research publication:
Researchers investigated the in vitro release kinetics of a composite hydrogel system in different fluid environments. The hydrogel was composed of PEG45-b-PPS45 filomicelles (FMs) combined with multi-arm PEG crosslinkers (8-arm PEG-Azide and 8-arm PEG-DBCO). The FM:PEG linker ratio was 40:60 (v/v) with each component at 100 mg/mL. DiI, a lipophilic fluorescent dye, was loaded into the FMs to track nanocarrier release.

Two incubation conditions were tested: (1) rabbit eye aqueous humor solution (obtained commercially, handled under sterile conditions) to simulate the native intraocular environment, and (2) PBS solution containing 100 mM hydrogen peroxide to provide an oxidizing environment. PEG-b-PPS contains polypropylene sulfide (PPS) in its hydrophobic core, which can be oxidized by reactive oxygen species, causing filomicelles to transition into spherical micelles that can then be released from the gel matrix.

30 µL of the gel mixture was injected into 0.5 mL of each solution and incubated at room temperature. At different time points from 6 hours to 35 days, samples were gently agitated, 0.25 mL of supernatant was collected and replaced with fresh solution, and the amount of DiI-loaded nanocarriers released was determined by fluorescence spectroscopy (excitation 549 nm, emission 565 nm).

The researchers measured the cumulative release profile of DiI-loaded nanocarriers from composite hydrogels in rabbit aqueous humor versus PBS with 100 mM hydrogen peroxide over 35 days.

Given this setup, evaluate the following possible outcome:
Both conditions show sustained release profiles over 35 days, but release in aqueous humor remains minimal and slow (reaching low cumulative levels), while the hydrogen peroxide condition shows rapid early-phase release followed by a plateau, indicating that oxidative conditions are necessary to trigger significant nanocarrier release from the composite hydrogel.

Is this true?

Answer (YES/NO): NO